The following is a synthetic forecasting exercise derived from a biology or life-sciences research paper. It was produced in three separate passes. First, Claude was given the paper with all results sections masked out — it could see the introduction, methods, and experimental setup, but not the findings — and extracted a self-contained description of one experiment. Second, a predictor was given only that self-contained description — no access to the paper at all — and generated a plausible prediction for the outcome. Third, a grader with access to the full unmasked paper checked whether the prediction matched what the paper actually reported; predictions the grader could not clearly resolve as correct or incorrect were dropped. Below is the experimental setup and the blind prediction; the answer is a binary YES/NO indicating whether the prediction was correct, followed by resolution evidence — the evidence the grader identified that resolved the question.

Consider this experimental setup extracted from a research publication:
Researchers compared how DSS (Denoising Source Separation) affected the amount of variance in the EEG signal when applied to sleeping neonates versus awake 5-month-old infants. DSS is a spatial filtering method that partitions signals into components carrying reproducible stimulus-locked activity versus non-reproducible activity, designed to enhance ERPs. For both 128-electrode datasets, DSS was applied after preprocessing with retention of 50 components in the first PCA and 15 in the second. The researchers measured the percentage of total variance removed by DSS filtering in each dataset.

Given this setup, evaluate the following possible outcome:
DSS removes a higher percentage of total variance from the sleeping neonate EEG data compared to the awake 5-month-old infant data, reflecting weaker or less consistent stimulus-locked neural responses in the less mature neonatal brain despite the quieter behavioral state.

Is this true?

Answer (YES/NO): NO